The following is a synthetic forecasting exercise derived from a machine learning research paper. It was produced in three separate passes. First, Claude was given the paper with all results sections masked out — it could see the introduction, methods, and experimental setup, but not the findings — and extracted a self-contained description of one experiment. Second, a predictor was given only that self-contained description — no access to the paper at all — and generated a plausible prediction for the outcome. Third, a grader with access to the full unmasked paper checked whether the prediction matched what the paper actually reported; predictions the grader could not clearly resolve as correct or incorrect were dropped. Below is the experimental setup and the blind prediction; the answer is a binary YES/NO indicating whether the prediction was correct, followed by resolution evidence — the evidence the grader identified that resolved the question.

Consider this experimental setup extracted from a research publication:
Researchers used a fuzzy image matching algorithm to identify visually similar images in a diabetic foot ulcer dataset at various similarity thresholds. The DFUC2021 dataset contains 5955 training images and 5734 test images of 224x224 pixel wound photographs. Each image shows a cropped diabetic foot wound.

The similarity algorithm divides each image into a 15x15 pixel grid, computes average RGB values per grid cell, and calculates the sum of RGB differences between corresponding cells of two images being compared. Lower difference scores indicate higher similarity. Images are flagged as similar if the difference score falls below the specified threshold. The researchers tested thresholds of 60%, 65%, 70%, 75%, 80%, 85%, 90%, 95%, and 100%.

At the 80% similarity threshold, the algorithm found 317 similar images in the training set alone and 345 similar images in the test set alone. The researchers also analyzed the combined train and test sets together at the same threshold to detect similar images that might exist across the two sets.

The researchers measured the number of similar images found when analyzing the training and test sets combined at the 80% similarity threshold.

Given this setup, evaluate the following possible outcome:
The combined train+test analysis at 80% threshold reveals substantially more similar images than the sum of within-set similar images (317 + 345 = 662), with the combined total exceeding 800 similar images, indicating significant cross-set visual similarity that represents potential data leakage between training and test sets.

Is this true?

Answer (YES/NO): NO